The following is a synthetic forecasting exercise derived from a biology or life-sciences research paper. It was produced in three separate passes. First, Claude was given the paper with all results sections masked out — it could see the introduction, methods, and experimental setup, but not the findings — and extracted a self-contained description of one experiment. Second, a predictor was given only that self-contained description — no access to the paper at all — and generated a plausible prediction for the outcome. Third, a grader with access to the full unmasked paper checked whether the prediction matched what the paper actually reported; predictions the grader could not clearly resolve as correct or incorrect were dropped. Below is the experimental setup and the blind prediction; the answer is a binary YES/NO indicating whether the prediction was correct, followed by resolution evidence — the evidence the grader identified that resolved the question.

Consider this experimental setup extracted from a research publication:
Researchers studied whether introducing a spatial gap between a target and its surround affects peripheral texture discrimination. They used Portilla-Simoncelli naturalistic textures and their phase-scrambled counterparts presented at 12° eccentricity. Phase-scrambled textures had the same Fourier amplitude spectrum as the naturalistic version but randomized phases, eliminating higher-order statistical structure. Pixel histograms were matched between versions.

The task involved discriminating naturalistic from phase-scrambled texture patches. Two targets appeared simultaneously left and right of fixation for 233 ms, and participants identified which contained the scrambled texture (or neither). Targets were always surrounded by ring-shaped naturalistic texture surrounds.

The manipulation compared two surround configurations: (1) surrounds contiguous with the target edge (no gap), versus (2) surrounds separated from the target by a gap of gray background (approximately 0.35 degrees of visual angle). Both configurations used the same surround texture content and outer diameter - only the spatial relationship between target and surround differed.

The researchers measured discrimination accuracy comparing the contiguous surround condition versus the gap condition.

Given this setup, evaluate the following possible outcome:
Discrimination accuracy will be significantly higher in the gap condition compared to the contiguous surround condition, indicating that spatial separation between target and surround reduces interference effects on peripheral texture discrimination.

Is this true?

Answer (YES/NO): YES